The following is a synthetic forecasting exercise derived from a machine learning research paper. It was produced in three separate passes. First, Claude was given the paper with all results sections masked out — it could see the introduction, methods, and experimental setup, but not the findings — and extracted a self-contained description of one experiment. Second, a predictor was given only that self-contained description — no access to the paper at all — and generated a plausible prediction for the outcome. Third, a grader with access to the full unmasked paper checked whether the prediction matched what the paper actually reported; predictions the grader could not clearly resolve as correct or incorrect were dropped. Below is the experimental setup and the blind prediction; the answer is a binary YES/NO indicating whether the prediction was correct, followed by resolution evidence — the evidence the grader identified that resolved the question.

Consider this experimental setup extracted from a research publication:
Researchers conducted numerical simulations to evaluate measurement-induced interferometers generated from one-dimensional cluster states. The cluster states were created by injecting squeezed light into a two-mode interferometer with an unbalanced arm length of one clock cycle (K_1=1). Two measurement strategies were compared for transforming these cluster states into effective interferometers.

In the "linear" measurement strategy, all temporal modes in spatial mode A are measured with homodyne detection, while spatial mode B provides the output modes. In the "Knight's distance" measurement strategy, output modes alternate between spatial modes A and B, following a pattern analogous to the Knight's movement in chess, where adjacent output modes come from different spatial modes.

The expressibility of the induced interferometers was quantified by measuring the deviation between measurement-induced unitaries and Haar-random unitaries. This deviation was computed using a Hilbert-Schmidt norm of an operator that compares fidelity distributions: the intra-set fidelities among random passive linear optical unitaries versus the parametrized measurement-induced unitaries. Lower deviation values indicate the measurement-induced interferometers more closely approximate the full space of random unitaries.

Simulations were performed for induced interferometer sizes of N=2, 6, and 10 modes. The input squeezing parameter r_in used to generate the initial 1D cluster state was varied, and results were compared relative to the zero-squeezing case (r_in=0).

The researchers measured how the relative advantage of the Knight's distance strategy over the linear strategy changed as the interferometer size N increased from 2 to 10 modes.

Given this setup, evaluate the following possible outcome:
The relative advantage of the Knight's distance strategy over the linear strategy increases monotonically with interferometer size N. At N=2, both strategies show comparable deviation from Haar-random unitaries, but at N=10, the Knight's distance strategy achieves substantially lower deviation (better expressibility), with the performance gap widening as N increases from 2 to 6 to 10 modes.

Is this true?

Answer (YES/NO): NO